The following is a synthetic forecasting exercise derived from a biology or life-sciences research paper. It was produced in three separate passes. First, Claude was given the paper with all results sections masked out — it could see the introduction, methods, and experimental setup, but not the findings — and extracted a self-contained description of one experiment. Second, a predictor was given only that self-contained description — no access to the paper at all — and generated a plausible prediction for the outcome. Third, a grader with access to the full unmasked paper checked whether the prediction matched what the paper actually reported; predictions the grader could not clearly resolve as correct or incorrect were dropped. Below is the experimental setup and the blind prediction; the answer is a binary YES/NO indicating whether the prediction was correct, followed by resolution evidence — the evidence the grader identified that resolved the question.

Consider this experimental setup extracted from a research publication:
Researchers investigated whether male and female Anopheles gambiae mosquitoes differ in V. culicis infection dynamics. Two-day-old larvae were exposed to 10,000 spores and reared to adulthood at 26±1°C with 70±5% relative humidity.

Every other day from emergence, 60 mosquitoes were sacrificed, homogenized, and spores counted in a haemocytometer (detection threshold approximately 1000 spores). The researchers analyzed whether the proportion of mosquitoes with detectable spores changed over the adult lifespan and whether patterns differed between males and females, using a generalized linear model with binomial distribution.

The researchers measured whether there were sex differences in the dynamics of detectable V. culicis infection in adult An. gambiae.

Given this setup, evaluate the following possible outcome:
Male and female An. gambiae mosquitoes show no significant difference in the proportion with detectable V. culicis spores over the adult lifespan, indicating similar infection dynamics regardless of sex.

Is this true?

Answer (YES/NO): YES